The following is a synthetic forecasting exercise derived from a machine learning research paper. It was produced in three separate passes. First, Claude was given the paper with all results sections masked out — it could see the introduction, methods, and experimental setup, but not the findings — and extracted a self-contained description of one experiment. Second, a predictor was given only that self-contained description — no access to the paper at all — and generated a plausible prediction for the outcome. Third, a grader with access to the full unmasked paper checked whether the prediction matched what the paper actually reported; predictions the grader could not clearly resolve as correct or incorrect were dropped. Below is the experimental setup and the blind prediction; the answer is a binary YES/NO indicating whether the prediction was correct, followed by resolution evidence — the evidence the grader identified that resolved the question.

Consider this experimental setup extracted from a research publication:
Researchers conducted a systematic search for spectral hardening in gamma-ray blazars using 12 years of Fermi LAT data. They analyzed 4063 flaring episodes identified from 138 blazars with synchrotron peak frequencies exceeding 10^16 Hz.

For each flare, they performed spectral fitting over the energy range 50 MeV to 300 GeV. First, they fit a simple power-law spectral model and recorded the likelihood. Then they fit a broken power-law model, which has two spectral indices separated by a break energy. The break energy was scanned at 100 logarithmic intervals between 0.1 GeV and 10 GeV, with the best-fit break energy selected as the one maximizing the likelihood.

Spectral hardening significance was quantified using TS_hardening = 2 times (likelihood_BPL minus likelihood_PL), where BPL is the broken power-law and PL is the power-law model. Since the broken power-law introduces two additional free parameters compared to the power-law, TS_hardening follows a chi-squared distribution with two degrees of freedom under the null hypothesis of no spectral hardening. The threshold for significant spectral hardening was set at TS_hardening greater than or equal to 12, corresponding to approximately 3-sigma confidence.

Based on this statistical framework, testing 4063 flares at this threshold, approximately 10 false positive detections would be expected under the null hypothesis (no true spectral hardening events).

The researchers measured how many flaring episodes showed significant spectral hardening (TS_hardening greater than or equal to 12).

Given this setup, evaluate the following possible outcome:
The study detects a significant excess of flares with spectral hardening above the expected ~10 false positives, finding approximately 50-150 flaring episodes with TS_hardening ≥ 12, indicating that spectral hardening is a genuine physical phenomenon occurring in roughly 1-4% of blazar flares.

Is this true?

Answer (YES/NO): NO